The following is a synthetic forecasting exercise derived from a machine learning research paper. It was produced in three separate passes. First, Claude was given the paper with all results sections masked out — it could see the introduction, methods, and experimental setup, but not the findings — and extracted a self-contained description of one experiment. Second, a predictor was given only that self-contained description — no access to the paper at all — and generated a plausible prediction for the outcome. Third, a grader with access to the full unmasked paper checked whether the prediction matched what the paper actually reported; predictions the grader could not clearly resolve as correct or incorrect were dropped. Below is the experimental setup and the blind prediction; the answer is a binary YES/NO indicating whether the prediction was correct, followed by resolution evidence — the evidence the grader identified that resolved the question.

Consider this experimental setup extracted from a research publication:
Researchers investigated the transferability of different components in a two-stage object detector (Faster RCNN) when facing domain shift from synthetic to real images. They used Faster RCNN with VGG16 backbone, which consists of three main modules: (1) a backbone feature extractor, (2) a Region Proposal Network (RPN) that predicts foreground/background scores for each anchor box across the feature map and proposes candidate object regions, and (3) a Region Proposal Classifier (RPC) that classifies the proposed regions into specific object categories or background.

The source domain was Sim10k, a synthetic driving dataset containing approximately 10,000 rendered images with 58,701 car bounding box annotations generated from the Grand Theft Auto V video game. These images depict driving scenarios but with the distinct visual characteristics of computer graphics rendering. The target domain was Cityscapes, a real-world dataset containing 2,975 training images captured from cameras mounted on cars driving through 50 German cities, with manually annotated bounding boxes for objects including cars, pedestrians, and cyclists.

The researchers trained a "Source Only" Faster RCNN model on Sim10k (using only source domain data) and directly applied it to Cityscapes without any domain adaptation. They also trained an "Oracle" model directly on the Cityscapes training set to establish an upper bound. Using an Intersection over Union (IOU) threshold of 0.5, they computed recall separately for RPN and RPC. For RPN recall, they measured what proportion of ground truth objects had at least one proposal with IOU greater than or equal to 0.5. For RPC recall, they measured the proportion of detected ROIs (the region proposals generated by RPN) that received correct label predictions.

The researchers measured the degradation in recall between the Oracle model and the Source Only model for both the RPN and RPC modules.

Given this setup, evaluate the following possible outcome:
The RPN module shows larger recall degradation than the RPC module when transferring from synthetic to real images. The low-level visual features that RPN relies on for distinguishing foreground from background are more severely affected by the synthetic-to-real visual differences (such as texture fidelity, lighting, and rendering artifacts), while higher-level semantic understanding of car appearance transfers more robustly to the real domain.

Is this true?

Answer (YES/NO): YES